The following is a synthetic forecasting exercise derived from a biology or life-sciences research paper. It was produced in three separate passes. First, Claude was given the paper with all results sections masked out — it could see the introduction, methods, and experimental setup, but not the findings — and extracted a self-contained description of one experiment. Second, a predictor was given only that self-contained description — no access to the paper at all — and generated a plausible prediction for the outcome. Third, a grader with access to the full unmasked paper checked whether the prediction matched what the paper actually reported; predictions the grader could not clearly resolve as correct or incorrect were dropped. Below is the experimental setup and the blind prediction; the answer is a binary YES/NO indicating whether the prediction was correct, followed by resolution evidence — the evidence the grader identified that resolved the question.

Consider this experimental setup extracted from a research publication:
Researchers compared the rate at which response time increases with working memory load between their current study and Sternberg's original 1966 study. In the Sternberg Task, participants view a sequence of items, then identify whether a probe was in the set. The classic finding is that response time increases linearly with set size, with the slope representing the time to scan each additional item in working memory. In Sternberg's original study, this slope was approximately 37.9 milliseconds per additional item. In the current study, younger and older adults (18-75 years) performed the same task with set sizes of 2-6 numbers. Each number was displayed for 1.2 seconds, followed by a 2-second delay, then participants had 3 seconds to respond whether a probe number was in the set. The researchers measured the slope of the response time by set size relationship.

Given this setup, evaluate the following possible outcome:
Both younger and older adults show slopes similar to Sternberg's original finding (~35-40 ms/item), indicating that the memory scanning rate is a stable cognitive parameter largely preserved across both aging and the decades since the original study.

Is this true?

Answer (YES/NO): NO